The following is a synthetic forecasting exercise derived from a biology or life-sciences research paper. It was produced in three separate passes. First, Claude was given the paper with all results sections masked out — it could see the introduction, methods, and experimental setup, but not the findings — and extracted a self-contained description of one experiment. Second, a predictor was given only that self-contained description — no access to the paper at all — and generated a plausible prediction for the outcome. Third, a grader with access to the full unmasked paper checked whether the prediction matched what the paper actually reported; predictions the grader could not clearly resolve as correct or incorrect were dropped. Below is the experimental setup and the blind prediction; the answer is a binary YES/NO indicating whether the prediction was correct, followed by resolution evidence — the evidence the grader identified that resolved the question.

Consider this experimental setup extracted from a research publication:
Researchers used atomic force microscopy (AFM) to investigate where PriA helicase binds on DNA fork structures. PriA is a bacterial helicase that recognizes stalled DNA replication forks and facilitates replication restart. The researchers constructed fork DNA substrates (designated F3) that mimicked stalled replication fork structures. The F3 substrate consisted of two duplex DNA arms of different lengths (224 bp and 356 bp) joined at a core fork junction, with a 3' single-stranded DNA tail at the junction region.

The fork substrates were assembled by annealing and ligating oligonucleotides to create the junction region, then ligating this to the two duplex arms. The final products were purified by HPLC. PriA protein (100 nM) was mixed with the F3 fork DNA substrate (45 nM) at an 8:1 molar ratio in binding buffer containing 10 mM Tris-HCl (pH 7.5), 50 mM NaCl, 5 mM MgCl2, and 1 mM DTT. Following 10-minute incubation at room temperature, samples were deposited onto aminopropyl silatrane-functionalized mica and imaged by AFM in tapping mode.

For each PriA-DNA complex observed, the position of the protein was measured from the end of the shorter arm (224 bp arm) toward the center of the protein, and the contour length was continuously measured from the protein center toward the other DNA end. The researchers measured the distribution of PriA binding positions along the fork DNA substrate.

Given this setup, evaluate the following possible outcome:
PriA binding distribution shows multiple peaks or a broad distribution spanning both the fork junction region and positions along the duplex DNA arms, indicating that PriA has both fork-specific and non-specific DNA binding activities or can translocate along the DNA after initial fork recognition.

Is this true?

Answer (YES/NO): NO